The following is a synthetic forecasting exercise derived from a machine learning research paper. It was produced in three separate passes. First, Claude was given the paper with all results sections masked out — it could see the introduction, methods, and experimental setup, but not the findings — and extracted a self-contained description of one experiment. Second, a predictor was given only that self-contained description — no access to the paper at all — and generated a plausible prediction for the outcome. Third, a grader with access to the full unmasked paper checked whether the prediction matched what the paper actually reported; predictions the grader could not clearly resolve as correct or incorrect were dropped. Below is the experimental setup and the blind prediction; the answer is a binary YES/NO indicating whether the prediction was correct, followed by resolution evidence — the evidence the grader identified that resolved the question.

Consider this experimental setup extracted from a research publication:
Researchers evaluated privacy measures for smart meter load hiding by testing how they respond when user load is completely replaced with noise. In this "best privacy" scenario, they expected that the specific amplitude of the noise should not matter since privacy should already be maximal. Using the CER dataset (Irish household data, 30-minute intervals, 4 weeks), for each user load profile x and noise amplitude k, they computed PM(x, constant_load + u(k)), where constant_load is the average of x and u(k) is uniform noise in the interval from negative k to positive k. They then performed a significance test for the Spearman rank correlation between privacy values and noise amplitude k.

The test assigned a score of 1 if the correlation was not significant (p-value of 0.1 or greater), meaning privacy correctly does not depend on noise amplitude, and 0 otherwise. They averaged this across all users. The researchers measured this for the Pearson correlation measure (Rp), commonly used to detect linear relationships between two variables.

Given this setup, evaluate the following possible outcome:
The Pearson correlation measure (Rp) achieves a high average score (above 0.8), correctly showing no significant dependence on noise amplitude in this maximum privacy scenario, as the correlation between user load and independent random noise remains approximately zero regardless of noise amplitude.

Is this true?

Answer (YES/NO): NO